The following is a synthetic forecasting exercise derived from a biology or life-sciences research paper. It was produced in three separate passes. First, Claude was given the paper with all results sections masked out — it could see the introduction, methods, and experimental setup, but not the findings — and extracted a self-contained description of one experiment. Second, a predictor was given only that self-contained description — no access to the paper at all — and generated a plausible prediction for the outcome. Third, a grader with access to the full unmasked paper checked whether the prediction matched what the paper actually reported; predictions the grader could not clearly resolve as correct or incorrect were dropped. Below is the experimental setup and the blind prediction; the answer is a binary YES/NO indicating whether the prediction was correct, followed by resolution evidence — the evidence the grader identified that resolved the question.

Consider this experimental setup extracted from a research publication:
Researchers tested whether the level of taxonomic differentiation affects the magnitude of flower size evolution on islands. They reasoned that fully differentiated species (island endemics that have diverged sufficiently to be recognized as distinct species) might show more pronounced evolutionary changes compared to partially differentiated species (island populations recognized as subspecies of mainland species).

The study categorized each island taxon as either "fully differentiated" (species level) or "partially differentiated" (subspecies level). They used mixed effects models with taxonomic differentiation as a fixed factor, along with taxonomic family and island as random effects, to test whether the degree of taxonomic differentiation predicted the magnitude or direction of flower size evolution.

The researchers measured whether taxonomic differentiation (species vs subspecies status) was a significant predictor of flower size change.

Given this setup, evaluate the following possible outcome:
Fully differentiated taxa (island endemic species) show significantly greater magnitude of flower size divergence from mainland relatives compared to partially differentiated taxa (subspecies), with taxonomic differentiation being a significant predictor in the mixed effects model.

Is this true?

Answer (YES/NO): NO